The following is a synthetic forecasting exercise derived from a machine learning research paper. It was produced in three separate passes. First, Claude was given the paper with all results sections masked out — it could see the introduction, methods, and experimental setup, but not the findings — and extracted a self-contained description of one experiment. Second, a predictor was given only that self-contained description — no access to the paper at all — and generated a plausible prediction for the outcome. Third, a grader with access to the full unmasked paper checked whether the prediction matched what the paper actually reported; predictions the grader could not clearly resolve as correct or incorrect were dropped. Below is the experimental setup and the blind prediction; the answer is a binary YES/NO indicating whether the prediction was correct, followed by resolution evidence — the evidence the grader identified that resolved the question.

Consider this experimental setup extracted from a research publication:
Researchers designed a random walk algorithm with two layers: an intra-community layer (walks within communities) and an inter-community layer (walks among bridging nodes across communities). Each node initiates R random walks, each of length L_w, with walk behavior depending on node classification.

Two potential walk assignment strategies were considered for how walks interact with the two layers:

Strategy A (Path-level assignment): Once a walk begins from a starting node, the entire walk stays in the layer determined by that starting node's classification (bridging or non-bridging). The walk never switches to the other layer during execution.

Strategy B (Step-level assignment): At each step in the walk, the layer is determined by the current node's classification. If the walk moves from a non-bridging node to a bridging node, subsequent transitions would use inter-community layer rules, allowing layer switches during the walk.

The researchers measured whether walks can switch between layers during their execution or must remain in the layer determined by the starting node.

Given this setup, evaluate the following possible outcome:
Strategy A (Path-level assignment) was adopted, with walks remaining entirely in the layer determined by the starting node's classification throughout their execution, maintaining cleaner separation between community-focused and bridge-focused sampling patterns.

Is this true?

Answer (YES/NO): YES